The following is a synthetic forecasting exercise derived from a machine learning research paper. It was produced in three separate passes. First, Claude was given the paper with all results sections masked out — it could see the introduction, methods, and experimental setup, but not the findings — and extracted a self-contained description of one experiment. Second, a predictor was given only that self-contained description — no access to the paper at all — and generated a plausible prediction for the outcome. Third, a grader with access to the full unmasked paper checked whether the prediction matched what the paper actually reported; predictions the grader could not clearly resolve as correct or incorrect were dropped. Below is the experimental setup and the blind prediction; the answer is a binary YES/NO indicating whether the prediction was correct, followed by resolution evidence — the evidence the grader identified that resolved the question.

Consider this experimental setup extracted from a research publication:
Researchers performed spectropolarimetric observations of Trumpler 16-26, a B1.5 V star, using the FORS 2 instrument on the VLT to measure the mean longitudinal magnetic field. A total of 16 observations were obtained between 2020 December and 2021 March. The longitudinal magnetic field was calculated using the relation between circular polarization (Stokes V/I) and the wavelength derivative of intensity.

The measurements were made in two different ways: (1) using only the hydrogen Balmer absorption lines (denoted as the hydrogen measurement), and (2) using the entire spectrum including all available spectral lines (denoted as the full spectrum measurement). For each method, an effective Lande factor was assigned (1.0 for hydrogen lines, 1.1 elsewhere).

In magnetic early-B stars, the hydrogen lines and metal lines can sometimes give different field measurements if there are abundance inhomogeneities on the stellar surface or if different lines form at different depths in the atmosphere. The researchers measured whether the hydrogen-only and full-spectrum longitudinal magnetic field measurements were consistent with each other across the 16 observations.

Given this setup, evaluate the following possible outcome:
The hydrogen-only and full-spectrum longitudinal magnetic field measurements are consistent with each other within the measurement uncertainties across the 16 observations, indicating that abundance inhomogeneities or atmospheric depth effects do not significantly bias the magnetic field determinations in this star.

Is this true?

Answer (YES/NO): YES